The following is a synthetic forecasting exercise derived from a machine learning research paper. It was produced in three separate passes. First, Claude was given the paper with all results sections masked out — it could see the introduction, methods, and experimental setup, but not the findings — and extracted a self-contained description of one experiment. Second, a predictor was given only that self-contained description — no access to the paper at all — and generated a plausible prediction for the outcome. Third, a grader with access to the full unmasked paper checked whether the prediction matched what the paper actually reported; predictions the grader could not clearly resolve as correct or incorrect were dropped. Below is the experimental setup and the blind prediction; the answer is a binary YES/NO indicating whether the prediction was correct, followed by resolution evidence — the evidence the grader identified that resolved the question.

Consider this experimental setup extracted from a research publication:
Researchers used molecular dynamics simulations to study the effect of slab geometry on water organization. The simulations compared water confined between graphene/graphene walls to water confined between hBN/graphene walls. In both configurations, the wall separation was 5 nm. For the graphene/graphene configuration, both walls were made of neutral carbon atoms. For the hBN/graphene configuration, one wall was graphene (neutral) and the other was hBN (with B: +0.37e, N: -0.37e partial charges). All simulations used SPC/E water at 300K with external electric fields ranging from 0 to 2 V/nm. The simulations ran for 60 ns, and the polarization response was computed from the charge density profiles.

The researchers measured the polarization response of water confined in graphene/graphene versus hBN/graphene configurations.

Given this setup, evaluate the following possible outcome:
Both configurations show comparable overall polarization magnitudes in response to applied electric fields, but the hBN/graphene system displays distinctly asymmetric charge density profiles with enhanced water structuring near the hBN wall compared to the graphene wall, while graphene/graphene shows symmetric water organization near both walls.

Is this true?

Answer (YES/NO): NO